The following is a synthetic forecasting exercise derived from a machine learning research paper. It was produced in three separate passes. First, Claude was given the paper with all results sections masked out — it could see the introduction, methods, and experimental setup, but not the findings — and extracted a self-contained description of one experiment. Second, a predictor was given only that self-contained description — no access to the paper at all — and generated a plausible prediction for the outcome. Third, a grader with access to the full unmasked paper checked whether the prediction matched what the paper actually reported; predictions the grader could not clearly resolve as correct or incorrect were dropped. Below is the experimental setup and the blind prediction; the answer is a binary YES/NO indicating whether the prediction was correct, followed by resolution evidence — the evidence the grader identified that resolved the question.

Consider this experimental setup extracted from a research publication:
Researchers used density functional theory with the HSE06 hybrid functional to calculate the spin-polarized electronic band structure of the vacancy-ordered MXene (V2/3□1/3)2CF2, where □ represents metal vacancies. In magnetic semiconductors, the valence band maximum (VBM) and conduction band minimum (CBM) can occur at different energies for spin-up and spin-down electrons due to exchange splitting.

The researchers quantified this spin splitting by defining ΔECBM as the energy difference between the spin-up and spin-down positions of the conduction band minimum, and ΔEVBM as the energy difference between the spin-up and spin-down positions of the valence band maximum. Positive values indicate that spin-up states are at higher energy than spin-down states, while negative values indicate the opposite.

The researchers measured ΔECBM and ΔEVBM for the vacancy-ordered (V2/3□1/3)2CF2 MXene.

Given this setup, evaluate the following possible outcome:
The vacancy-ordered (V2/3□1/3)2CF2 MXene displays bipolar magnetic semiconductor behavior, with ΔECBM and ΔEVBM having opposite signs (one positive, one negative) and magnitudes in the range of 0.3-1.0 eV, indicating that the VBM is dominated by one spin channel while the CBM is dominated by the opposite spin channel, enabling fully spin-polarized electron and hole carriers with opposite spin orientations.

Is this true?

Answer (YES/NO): NO